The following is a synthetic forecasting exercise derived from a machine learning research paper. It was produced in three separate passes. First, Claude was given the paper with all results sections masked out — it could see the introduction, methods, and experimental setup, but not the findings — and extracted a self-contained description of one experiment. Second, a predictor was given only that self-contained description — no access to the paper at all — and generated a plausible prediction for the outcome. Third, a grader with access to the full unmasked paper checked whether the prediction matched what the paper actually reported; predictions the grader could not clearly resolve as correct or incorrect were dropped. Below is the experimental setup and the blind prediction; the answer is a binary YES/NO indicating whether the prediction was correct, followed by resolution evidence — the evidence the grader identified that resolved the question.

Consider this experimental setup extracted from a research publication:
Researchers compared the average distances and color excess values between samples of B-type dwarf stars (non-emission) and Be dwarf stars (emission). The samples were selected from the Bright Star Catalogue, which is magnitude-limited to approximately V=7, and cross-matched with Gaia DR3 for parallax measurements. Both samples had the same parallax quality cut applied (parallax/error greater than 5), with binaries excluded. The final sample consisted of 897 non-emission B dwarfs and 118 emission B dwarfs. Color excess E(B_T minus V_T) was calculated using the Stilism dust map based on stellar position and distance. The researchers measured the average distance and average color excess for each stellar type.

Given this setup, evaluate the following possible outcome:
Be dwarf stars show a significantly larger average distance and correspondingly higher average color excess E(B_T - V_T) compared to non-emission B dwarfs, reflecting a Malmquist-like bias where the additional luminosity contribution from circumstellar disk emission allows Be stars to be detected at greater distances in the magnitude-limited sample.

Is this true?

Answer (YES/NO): NO